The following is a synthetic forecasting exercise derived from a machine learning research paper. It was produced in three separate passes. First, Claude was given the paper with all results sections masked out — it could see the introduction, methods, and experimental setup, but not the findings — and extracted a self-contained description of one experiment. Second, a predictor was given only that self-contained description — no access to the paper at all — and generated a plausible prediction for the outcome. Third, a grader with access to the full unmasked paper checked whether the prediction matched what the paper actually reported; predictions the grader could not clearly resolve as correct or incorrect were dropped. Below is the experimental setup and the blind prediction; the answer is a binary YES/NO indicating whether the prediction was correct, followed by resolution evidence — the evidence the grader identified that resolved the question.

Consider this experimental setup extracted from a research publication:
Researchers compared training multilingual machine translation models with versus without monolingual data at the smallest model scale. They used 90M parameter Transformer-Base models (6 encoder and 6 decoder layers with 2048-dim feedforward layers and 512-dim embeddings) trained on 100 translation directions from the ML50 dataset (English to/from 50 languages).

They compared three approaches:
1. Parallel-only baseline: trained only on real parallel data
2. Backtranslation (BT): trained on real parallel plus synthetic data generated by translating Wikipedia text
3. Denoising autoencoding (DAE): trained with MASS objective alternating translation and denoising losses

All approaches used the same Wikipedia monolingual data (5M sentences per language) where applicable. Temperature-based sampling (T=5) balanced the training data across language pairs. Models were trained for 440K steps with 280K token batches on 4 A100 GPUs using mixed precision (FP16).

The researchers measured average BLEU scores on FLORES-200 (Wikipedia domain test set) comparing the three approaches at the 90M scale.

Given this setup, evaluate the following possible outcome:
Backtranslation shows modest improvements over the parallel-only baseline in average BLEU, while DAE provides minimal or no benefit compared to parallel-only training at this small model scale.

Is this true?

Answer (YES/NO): YES